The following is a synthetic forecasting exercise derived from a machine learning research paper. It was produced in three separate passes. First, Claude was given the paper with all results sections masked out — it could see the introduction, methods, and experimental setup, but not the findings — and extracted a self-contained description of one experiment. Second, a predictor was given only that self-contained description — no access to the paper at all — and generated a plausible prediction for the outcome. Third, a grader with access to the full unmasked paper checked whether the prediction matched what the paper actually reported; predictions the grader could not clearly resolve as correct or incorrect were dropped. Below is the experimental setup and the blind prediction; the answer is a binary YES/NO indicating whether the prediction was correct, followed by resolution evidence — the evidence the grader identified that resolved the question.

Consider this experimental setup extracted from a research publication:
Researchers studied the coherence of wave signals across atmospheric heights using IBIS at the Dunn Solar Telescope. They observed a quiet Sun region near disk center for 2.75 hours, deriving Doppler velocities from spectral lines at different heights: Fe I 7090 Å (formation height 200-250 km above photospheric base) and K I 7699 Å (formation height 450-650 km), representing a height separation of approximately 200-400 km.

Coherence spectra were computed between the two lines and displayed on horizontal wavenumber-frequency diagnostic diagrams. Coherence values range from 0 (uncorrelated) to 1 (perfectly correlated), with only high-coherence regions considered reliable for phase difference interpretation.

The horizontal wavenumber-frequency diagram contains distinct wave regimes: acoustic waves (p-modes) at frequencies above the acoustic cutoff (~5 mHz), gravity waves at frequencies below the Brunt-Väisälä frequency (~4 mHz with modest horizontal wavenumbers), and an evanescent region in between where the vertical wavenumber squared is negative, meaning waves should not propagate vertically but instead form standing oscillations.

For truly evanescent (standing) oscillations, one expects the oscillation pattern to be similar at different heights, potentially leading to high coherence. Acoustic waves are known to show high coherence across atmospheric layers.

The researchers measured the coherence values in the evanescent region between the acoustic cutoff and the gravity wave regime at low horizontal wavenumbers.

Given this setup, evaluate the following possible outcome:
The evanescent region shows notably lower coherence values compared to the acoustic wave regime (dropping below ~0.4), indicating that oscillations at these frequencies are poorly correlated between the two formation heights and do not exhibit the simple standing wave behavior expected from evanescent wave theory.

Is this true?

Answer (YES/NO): NO